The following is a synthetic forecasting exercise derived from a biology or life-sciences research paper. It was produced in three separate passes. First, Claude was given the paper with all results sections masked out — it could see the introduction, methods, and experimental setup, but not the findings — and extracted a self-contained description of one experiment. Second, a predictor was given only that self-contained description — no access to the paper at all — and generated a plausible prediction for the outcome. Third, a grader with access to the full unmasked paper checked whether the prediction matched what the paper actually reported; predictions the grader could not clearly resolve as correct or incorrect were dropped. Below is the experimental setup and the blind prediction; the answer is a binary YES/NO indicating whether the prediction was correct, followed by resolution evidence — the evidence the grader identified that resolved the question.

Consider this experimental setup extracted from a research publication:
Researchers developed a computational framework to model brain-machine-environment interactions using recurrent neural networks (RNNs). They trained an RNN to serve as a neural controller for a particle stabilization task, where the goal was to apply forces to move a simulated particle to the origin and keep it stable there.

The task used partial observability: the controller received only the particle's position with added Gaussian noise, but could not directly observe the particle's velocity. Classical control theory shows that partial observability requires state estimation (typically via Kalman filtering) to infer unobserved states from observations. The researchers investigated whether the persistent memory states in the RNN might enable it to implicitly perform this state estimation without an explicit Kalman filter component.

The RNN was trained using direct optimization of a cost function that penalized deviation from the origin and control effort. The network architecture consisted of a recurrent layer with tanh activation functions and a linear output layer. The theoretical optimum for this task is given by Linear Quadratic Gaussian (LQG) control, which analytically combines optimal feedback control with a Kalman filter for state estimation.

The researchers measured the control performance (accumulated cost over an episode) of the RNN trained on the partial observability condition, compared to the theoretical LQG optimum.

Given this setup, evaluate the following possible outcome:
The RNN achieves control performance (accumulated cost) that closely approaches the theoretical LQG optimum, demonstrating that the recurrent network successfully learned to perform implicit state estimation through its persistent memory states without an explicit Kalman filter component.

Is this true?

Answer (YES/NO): YES